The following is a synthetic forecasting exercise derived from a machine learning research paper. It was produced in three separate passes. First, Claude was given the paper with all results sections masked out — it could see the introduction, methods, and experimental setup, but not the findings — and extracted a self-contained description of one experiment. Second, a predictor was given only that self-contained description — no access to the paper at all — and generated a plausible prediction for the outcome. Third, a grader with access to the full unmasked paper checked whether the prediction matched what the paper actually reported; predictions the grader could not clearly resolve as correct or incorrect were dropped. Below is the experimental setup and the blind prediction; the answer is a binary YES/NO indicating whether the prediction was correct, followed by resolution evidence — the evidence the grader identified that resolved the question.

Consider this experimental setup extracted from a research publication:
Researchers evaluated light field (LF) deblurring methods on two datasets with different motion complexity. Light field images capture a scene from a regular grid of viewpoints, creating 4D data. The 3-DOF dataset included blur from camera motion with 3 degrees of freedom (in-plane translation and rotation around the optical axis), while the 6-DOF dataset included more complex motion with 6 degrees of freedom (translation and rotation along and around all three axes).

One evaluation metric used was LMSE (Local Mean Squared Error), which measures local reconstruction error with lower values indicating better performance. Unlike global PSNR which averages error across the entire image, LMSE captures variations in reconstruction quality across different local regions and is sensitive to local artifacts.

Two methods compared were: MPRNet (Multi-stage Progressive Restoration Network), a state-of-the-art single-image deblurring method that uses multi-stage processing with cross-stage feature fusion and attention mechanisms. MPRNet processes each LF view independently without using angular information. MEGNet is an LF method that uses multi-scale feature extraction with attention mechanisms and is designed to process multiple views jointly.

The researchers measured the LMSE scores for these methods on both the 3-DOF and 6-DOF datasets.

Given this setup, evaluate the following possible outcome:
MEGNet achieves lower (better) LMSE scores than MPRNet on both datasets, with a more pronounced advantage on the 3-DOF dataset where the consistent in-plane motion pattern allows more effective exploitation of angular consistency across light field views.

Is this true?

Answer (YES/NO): YES